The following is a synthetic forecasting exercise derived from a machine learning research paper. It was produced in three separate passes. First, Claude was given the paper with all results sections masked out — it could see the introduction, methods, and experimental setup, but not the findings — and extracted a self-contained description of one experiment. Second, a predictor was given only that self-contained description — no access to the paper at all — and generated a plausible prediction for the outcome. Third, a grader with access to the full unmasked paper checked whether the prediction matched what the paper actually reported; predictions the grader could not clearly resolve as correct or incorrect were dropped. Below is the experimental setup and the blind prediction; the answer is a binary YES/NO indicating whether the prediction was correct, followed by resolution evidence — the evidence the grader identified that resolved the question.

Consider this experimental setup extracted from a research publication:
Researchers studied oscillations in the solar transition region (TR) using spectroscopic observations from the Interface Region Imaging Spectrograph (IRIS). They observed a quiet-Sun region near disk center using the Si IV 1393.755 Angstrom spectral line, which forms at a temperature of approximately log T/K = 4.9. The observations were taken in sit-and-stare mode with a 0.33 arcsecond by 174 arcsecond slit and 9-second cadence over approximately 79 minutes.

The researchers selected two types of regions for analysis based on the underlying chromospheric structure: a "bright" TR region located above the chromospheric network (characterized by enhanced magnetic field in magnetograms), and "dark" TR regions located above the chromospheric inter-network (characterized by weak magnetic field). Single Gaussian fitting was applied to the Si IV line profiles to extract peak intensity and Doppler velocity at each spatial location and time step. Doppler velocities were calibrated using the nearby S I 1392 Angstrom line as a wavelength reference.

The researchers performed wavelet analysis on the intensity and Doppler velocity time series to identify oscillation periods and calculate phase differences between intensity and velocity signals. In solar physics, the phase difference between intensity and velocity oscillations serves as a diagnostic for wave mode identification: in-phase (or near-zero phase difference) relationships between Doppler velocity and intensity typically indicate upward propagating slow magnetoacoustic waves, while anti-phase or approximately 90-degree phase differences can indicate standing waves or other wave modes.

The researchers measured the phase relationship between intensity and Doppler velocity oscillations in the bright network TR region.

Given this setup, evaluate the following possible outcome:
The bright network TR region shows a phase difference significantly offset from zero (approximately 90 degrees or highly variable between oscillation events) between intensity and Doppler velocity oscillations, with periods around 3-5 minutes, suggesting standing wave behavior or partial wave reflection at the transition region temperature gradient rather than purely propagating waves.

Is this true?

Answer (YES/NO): NO